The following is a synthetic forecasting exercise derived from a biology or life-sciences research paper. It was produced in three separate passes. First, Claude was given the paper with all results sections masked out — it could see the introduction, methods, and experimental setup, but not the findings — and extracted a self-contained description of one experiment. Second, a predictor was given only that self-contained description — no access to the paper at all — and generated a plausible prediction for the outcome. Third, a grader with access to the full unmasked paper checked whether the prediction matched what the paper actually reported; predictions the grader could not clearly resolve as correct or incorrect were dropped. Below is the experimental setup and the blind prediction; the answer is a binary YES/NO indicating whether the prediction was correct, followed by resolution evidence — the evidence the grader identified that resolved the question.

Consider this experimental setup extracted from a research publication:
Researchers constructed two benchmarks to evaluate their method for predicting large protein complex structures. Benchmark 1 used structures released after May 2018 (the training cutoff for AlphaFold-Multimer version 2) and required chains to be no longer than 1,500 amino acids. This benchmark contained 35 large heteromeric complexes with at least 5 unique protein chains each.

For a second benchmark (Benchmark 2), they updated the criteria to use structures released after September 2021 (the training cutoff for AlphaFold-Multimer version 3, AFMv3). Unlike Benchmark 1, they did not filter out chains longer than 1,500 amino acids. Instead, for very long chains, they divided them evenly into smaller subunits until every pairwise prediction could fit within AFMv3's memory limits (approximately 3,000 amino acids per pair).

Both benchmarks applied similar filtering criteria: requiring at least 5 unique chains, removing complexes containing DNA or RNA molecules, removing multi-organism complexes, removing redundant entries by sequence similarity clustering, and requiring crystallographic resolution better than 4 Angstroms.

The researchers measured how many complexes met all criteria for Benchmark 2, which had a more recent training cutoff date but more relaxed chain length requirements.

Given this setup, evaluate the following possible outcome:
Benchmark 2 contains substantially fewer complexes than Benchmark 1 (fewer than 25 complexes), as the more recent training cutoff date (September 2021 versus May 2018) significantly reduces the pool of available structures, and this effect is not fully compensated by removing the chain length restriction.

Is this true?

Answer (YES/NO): NO